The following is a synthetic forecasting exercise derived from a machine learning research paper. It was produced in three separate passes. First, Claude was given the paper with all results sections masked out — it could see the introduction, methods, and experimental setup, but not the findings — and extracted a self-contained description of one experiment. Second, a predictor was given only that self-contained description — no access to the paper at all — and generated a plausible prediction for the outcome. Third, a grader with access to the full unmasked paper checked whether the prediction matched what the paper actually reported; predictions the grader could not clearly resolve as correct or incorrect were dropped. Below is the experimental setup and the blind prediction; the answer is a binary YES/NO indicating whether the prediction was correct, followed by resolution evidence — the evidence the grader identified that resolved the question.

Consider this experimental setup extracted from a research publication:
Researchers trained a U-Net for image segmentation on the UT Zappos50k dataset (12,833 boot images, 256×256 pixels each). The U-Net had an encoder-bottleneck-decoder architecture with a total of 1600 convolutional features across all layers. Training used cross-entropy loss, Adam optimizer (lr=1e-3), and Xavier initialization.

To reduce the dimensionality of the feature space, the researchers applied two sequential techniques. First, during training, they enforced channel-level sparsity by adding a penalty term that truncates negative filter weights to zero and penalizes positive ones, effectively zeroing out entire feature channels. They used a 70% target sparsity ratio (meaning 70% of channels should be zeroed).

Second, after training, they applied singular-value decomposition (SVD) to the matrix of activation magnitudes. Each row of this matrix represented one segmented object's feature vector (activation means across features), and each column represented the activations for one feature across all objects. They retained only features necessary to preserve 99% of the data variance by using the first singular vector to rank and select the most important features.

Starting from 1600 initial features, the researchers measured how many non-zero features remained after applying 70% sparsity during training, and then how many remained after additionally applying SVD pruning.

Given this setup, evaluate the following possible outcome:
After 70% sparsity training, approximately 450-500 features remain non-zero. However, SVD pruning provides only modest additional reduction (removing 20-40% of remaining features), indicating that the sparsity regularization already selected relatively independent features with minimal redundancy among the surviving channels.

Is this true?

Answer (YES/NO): NO